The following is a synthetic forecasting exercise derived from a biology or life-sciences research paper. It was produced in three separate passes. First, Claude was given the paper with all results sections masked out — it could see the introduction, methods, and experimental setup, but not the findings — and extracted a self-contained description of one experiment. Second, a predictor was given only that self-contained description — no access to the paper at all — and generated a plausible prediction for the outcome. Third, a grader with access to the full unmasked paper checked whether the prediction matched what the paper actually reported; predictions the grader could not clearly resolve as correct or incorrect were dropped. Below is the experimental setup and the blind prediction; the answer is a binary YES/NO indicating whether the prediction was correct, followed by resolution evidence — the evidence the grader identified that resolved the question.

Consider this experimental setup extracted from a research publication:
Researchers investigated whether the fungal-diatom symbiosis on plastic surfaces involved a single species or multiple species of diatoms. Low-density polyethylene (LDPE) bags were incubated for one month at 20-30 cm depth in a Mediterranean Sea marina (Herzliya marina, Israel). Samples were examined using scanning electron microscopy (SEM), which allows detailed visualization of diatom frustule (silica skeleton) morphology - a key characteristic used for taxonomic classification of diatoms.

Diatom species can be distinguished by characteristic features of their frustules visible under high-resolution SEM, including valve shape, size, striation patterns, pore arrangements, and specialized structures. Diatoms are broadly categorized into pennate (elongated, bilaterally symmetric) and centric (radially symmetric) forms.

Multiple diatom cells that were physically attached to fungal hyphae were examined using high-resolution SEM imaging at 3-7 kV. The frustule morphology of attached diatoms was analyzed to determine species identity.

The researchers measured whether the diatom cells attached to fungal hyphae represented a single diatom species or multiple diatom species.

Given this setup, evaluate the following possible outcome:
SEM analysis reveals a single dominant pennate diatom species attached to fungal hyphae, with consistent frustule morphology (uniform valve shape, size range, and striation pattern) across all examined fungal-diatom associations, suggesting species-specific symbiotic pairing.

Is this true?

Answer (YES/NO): NO